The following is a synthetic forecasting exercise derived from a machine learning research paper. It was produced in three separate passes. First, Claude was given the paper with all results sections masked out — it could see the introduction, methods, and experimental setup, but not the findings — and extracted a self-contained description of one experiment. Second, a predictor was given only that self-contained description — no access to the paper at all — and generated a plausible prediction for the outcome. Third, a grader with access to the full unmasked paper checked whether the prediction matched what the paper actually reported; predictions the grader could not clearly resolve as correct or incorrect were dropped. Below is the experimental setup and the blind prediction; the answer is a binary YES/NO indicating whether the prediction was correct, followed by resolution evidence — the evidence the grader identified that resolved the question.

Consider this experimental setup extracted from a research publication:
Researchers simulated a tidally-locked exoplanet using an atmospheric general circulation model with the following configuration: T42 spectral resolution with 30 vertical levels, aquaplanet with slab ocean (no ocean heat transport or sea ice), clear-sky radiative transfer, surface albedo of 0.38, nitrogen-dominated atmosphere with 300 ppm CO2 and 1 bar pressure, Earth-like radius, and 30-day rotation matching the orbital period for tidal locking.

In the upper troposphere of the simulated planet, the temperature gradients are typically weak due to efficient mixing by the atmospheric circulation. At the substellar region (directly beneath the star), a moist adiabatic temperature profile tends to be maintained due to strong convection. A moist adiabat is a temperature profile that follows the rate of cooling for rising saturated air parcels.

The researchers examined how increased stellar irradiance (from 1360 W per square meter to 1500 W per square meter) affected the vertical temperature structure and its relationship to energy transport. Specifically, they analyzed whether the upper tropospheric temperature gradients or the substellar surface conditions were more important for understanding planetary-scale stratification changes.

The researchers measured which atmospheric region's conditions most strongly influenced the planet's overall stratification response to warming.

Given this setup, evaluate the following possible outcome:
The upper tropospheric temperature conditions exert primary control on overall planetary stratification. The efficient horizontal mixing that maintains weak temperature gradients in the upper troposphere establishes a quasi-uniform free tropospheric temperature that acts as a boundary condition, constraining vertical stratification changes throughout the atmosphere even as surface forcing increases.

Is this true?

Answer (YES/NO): NO